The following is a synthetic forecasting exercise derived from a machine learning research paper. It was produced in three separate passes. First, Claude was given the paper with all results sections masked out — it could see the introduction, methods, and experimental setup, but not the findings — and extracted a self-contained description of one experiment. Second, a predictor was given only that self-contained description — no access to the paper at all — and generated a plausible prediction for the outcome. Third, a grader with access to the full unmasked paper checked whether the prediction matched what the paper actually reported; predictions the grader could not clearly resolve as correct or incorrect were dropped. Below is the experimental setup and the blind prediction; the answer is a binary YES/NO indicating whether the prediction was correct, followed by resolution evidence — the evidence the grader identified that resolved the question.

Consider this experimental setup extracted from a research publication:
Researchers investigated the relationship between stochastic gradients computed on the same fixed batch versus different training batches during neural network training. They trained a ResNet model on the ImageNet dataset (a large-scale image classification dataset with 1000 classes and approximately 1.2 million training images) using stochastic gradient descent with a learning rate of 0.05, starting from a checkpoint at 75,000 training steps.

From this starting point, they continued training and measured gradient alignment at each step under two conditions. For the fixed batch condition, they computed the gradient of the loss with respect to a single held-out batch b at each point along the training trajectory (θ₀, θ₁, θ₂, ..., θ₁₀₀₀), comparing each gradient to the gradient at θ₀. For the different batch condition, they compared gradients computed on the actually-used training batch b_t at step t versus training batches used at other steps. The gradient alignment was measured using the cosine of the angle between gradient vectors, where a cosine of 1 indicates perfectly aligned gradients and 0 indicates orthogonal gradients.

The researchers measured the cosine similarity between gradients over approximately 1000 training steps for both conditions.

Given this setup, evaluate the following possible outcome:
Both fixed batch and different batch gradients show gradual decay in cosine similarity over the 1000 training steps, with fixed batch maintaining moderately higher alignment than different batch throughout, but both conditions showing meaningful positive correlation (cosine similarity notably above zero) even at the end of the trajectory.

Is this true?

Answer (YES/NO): NO